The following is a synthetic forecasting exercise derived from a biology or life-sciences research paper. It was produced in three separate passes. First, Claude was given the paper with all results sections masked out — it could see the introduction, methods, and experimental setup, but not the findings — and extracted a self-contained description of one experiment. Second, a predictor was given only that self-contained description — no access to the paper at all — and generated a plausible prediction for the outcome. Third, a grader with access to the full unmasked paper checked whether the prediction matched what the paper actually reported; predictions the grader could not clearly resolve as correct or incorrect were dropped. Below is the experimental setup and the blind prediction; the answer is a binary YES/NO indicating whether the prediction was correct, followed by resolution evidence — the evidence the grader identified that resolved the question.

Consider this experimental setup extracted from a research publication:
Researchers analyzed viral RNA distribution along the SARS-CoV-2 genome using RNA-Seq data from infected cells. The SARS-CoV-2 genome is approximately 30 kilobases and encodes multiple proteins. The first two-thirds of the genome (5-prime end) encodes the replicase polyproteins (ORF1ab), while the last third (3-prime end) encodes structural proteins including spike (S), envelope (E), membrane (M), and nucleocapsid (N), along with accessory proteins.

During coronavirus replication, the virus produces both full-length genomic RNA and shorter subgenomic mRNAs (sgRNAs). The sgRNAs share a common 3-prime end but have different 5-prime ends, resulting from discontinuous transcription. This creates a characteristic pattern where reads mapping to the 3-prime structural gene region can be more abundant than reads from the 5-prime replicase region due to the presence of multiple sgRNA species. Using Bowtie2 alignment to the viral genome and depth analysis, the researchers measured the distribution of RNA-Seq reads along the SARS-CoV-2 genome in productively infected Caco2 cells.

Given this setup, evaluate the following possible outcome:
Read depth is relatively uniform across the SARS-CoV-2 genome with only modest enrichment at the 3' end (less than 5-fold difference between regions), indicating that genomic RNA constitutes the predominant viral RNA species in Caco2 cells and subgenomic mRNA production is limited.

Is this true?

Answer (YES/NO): NO